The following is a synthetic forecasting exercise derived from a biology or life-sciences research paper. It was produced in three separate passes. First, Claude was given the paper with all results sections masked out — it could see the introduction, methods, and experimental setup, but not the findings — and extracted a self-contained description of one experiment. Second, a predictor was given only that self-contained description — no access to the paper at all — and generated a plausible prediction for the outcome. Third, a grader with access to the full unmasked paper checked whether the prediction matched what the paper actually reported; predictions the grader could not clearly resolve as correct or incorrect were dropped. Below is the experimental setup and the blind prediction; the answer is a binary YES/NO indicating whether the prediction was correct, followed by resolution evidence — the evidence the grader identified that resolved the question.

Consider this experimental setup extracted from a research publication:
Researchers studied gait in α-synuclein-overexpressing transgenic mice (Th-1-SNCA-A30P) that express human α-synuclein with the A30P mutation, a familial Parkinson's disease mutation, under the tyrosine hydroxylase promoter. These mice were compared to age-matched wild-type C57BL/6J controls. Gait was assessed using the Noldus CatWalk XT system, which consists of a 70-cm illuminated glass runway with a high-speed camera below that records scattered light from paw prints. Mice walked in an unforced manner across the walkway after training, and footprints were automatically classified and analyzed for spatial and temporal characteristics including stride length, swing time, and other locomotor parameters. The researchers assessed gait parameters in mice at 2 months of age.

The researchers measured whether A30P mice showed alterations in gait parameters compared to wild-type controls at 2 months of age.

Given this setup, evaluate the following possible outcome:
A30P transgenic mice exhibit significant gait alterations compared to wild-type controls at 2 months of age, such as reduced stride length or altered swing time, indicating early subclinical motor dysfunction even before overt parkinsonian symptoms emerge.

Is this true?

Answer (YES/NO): NO